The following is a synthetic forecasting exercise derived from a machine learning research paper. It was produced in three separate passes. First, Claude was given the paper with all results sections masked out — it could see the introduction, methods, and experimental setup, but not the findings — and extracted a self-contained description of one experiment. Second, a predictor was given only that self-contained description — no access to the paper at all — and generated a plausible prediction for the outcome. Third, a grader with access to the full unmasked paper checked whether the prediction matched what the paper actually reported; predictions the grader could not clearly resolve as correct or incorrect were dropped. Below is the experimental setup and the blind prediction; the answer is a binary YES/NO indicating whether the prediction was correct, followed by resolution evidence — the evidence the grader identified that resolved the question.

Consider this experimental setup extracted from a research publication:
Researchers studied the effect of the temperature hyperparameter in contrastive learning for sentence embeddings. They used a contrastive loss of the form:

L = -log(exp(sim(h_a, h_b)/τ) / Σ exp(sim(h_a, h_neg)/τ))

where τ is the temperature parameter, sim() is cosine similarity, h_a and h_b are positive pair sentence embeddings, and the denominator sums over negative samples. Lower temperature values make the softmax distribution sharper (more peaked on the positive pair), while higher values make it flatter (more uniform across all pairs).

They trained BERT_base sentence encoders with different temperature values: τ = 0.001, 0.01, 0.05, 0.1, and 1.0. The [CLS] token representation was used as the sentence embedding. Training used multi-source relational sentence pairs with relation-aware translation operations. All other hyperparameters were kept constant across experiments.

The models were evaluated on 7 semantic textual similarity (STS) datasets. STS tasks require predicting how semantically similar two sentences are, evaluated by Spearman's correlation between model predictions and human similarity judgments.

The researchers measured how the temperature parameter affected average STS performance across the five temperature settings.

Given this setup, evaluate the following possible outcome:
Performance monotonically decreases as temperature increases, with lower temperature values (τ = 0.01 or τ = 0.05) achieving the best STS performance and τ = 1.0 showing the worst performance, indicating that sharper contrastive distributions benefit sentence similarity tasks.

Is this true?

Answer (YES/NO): NO